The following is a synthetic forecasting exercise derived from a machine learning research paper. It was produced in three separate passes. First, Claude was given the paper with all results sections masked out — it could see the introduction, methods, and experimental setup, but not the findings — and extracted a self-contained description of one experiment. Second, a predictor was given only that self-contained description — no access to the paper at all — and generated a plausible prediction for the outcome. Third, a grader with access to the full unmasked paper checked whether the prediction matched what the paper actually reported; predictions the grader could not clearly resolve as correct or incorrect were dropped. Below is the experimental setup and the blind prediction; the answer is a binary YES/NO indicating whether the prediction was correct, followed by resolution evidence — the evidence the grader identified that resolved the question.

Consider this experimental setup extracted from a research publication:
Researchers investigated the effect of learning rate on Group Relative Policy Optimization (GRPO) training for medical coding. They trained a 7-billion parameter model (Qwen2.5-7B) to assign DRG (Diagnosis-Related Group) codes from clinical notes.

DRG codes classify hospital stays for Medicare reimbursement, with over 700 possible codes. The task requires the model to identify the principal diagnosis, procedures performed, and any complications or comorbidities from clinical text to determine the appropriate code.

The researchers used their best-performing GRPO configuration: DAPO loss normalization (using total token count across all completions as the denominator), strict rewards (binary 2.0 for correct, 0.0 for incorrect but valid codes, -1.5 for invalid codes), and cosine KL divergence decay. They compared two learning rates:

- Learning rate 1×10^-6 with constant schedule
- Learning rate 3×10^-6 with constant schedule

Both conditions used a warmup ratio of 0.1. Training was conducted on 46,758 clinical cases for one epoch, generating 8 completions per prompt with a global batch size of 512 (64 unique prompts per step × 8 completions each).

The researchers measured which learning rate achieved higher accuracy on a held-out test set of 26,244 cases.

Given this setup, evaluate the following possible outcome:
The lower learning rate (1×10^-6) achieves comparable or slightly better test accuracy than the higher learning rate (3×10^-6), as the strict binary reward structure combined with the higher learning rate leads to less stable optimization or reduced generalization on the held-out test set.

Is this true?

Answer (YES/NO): NO